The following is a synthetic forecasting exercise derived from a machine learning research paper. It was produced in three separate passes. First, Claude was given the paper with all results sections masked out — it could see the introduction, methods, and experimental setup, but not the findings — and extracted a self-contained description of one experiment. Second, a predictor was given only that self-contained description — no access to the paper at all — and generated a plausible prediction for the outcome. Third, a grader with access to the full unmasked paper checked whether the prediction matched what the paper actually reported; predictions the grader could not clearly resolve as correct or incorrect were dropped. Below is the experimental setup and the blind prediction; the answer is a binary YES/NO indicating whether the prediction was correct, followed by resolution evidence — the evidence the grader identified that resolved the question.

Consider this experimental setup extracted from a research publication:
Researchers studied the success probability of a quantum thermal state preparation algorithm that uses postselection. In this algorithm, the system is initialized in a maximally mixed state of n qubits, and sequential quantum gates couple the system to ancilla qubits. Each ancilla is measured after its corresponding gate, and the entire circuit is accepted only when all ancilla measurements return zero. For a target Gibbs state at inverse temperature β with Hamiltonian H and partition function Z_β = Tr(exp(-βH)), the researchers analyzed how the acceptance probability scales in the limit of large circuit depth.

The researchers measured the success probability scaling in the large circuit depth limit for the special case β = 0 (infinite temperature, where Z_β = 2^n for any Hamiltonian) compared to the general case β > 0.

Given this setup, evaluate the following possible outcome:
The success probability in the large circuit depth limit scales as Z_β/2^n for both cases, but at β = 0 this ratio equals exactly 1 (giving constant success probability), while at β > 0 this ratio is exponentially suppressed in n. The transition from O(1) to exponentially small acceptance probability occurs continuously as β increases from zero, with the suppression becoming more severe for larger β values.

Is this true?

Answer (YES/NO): YES